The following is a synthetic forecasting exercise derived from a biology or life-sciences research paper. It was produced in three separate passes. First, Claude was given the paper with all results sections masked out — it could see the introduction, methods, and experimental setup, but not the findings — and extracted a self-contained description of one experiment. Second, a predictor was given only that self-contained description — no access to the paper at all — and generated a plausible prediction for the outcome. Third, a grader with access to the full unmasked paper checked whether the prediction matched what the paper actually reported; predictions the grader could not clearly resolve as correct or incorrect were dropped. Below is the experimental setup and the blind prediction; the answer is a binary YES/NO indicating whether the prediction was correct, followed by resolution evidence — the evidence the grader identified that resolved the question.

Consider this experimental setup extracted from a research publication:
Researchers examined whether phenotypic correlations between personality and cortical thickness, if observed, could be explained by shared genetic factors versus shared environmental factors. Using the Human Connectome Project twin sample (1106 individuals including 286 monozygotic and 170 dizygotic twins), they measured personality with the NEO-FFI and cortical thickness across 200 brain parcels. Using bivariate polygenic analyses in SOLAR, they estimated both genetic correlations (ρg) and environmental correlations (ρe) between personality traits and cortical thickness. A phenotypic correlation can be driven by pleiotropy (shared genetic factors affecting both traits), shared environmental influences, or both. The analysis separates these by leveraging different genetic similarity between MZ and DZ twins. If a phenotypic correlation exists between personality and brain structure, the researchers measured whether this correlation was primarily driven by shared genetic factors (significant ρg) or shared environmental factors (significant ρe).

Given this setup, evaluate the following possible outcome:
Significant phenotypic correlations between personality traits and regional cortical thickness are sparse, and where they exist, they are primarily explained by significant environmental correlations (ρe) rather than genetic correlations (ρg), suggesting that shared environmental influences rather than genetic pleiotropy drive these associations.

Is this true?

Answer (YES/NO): NO